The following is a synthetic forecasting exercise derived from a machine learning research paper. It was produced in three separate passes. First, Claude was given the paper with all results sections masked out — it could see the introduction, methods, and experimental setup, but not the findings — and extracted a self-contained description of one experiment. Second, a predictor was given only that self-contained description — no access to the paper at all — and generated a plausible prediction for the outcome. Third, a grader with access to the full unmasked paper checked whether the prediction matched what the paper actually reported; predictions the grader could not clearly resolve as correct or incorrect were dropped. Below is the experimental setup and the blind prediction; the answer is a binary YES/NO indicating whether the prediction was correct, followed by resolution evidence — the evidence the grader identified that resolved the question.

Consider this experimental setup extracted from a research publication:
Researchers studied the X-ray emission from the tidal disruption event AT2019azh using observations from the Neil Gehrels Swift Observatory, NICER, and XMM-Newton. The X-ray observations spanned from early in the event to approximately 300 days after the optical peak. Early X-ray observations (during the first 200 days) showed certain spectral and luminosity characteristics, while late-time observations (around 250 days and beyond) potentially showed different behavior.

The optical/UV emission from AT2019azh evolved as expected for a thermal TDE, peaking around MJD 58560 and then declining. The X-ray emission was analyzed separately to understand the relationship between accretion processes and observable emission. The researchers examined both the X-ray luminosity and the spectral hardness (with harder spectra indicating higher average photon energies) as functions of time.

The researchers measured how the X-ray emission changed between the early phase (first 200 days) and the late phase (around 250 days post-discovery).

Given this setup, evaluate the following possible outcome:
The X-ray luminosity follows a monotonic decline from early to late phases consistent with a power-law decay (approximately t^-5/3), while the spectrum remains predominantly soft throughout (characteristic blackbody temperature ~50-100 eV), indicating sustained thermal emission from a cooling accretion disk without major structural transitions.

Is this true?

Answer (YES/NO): NO